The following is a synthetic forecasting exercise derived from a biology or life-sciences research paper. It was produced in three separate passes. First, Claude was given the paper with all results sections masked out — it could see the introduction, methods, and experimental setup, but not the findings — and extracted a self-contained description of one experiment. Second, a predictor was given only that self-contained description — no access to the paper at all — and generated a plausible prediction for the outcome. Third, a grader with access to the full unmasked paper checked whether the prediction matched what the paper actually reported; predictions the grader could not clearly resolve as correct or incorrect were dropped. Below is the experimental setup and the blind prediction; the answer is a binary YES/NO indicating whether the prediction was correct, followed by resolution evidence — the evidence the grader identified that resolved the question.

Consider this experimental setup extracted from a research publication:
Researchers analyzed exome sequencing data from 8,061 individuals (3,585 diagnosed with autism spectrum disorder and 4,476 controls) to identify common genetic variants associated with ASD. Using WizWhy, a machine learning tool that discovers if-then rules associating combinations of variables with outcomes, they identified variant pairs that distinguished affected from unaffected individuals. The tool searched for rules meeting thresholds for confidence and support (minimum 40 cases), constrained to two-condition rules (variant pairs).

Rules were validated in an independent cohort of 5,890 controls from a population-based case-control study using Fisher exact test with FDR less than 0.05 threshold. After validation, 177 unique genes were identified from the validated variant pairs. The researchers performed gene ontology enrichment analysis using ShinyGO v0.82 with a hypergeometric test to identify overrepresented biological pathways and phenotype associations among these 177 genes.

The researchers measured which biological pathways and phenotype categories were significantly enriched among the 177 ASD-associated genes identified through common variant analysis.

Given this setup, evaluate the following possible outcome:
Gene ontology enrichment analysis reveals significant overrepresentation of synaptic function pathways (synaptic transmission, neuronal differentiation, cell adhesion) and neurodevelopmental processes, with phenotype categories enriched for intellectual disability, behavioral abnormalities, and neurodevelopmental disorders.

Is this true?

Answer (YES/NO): NO